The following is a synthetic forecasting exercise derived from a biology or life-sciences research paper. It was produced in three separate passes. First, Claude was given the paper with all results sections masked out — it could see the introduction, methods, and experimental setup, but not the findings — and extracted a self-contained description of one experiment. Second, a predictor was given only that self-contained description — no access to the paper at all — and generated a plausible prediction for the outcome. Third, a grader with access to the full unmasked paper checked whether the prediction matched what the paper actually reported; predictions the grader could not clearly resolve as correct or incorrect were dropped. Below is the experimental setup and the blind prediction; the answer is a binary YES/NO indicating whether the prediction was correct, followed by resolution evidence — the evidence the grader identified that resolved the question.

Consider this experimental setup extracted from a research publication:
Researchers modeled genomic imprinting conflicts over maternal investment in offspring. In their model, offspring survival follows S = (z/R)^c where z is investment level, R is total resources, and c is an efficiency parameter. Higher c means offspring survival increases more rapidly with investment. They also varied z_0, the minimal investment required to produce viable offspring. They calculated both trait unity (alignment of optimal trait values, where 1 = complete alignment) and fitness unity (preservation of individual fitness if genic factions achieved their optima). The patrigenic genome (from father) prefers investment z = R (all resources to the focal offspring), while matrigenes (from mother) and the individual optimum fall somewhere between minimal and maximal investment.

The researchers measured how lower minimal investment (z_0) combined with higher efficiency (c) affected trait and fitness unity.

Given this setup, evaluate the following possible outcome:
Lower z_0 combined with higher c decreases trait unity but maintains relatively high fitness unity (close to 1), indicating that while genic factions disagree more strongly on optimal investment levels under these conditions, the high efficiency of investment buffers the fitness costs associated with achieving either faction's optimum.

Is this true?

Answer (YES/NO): NO